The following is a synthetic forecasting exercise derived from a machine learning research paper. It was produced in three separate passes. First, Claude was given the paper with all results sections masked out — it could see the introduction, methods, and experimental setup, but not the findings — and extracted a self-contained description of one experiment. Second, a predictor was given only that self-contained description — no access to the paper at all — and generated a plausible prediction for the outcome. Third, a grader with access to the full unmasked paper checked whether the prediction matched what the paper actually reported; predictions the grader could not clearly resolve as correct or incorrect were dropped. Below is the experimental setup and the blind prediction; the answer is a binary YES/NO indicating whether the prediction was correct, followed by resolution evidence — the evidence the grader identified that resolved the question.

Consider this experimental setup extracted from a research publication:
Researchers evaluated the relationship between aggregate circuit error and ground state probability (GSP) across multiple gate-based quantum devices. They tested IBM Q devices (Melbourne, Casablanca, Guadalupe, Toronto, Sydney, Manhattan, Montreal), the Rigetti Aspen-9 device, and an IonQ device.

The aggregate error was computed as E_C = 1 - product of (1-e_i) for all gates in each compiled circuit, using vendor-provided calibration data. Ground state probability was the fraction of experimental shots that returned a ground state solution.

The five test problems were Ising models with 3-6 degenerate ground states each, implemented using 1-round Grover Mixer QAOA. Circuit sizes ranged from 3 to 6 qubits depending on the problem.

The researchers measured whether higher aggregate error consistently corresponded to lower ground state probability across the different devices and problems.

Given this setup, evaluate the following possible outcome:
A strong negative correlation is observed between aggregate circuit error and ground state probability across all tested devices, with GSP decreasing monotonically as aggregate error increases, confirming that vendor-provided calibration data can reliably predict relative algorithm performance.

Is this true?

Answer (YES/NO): NO